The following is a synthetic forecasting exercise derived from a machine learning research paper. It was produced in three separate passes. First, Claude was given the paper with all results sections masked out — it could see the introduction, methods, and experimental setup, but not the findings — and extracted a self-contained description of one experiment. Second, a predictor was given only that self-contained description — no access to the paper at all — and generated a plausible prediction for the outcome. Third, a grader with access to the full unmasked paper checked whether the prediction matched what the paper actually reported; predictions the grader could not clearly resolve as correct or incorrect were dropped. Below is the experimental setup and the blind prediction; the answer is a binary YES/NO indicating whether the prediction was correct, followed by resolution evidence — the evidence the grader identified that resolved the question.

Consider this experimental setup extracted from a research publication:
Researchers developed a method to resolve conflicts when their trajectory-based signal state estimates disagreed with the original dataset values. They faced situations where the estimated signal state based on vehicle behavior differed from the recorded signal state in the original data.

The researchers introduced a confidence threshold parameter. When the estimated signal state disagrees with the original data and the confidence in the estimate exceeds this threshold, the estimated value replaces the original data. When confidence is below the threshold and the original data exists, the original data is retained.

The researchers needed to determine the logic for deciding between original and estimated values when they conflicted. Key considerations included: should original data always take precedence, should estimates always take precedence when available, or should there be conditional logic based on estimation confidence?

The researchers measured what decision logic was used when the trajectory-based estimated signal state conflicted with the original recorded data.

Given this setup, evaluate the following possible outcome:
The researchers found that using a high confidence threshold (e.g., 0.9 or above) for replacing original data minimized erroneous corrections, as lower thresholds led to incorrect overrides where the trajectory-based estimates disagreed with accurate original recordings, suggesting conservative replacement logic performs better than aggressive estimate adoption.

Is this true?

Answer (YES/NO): NO